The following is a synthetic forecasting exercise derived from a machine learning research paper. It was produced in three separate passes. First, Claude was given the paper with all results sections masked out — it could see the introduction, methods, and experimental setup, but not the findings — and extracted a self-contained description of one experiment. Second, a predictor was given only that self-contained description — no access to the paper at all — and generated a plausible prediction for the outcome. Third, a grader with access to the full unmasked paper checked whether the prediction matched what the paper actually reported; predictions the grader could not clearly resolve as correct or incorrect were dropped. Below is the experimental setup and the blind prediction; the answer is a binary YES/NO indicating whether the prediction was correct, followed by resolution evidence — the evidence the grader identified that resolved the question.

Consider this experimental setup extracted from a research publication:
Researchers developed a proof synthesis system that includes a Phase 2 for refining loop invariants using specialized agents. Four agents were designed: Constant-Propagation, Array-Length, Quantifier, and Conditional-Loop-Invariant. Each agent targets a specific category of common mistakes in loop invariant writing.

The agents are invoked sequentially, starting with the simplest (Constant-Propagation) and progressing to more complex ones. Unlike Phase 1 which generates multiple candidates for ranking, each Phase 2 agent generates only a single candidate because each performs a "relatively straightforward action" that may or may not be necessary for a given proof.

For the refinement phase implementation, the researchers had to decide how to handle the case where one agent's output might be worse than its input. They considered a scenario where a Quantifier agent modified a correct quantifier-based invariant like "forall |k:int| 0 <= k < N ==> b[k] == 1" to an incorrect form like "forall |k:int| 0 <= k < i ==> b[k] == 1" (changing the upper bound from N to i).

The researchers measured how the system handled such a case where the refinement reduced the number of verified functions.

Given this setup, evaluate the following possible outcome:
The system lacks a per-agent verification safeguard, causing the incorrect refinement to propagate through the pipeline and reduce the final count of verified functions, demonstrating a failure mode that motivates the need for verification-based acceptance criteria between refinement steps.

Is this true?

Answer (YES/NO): NO